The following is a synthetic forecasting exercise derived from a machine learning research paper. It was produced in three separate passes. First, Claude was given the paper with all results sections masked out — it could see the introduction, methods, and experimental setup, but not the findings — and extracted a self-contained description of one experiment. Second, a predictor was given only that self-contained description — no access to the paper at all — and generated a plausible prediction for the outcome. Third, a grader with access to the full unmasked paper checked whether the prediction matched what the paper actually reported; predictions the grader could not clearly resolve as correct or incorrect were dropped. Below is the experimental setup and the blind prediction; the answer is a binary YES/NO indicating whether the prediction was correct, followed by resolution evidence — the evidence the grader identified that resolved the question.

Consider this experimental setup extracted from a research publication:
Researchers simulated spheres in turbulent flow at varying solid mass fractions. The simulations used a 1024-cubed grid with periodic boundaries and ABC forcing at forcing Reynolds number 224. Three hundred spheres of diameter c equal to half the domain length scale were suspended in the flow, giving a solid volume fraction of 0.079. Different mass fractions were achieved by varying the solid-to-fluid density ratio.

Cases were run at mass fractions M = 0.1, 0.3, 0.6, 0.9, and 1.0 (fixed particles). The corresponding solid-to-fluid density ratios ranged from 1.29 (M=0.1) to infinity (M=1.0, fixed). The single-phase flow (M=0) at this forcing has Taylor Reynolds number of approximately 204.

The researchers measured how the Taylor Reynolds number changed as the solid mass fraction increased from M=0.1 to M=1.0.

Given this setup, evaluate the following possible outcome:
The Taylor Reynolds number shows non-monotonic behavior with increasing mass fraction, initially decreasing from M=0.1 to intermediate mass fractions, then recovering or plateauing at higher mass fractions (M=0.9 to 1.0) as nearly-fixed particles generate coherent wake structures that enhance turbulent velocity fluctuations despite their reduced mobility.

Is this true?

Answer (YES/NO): NO